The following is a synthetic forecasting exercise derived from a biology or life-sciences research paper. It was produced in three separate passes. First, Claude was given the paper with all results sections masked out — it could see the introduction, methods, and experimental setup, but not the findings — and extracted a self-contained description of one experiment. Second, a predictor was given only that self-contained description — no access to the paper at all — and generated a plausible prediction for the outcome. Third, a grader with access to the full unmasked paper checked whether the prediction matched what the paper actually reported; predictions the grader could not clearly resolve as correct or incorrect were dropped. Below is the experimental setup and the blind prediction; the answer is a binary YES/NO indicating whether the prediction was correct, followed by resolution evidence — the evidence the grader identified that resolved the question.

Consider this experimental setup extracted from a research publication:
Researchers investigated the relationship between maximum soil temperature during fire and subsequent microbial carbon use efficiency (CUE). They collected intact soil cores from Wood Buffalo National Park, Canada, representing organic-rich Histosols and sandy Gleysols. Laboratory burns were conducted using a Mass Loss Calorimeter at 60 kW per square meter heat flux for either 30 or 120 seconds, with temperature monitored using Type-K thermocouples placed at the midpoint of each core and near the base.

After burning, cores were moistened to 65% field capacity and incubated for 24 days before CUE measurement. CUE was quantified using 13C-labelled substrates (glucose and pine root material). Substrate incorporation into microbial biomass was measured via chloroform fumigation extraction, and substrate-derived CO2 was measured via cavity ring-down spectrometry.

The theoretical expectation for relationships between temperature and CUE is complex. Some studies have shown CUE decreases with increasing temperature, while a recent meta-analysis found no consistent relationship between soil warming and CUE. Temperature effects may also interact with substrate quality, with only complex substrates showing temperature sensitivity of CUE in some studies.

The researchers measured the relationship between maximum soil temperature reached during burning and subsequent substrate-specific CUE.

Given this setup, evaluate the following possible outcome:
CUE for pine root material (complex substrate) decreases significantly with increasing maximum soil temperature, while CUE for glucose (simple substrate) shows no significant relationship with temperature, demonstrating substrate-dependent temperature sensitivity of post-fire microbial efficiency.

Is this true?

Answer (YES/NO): NO